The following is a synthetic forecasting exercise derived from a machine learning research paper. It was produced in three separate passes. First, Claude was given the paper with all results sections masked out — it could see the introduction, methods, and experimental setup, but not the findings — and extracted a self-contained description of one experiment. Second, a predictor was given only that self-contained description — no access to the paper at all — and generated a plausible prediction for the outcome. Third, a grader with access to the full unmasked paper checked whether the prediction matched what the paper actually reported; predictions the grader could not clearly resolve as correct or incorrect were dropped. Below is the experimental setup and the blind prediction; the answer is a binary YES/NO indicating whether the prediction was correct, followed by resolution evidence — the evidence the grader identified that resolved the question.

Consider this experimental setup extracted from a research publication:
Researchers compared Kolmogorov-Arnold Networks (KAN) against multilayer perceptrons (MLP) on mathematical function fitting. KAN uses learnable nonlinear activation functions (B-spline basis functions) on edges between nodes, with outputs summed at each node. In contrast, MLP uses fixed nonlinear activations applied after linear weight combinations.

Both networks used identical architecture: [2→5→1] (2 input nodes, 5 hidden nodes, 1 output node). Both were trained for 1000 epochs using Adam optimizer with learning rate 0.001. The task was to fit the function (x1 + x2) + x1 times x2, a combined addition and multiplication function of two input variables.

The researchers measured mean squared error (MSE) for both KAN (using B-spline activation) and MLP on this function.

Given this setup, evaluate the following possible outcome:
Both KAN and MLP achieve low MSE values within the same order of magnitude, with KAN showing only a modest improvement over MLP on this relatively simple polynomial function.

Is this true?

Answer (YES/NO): NO